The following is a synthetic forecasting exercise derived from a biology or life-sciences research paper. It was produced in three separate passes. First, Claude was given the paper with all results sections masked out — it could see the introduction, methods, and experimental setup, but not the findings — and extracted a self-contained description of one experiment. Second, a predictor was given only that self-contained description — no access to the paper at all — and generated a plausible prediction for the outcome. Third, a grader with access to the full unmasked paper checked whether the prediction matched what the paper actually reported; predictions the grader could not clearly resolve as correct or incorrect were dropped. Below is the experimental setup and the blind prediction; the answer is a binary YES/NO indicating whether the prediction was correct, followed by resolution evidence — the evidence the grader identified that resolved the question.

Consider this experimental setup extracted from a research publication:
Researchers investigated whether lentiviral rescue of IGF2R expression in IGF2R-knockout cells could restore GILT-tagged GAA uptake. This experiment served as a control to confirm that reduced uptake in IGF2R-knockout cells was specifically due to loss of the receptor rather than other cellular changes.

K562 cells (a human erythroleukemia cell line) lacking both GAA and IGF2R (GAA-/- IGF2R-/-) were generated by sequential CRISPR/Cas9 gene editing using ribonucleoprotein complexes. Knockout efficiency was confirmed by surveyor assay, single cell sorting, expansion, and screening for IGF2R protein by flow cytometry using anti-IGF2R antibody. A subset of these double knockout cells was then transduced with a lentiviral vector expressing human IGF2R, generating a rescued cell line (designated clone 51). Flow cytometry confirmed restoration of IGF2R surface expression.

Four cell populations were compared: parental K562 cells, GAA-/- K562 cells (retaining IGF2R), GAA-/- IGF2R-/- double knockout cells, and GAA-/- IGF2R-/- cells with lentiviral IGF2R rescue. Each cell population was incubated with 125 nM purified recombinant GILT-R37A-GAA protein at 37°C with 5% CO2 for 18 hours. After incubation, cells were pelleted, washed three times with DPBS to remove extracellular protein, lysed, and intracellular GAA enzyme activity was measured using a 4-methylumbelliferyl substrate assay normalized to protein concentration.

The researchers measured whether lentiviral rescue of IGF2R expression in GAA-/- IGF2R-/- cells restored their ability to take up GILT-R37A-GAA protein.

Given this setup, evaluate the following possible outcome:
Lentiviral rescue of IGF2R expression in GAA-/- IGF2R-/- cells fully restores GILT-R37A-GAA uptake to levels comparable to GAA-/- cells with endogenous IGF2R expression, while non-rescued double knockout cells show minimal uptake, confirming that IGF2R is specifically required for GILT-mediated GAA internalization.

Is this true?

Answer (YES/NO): NO